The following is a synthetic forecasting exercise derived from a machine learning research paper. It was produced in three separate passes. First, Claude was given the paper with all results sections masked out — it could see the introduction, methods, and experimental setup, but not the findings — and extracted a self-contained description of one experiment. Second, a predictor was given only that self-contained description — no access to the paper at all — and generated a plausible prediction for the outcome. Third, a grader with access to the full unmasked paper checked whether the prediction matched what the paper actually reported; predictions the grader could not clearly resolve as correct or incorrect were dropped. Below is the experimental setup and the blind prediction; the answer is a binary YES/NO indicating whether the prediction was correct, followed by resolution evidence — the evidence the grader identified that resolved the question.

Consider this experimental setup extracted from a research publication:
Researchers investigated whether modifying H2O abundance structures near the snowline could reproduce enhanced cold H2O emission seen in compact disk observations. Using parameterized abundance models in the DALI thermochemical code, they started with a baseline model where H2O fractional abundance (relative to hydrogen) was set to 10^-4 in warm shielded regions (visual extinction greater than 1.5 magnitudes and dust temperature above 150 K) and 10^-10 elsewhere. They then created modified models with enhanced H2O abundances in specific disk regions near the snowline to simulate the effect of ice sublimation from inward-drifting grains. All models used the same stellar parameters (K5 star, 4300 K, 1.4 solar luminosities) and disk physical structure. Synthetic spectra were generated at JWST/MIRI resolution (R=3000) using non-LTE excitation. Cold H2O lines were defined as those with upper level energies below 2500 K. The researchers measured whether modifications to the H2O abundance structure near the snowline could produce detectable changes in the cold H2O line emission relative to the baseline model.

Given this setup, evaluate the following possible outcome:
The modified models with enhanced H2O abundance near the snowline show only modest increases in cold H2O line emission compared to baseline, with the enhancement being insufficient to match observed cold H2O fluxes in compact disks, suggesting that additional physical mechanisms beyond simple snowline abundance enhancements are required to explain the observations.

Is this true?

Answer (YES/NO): NO